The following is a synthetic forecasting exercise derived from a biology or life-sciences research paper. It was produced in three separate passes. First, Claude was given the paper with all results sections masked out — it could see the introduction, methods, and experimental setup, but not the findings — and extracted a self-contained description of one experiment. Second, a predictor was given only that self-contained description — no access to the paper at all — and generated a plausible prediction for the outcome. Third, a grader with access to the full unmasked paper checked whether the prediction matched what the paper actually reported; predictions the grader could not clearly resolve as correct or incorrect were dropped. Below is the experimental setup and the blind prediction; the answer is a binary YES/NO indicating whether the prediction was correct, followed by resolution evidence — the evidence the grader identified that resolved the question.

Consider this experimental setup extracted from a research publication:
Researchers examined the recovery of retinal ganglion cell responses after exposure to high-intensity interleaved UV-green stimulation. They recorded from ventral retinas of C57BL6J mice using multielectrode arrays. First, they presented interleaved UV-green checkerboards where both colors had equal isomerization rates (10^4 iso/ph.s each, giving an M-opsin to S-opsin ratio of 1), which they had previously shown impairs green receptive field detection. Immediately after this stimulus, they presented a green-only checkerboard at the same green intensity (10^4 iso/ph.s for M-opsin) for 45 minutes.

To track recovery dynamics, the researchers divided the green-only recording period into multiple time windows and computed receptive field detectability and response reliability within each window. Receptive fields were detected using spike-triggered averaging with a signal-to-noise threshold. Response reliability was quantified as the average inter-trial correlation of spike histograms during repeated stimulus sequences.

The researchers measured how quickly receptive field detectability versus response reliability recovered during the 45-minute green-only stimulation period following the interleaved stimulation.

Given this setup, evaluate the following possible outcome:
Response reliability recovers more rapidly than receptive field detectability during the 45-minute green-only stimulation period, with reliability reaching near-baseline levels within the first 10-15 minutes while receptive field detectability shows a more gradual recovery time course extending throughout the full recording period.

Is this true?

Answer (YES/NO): NO